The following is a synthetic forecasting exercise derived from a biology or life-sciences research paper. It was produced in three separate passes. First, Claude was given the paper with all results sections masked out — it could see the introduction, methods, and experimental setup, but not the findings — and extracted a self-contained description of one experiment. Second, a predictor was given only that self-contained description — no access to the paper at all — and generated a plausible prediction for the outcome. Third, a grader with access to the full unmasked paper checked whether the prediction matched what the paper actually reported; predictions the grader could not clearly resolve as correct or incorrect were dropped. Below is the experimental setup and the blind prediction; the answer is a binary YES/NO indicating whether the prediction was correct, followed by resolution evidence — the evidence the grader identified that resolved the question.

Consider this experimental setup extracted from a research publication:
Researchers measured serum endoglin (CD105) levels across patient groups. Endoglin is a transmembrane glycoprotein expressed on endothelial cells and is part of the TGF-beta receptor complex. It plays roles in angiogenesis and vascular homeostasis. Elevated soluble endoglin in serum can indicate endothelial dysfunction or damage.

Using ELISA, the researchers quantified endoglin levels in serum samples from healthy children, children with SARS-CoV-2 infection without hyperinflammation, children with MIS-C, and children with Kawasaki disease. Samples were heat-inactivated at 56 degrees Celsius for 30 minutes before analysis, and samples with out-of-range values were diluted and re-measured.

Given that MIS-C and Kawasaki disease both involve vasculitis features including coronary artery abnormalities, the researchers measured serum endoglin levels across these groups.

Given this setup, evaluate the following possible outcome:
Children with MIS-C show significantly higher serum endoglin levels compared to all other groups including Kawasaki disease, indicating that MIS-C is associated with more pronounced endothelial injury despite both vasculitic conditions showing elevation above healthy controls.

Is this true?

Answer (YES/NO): NO